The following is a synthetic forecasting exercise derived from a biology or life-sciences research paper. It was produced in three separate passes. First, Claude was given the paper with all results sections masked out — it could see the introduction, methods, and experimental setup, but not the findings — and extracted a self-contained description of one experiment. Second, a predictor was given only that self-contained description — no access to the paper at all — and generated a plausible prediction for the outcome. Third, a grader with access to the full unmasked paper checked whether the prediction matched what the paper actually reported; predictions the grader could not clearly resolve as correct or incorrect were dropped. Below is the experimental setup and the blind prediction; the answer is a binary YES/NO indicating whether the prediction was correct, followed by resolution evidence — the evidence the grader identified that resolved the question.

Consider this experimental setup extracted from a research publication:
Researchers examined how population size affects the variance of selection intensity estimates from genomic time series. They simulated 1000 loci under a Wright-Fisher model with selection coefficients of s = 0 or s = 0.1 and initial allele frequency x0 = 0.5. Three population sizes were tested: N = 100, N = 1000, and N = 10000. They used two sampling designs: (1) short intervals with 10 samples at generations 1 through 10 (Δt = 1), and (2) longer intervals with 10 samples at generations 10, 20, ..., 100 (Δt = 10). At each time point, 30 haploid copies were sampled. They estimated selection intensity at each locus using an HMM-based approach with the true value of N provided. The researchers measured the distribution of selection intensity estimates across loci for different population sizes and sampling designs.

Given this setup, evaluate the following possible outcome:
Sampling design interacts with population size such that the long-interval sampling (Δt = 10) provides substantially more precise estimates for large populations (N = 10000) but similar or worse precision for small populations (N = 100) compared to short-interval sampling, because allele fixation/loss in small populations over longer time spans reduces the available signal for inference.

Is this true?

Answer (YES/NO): NO